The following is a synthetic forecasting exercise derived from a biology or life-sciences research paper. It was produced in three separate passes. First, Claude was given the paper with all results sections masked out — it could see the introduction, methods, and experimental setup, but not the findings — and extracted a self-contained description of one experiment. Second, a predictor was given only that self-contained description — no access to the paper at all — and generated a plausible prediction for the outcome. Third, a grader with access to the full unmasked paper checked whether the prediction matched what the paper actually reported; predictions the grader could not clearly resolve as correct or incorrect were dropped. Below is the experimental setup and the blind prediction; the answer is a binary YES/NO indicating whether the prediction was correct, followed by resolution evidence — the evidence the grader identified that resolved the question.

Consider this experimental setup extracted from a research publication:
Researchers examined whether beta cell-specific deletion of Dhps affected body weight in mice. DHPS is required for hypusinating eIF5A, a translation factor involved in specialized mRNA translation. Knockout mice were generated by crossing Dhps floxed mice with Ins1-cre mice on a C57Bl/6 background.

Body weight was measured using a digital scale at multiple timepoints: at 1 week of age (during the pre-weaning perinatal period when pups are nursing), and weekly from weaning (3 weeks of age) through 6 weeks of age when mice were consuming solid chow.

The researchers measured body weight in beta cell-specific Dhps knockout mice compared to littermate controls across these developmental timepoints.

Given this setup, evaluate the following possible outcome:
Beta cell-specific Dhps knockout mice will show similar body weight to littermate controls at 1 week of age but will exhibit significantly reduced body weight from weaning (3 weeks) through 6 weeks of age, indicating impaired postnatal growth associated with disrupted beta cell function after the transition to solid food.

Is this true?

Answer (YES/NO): NO